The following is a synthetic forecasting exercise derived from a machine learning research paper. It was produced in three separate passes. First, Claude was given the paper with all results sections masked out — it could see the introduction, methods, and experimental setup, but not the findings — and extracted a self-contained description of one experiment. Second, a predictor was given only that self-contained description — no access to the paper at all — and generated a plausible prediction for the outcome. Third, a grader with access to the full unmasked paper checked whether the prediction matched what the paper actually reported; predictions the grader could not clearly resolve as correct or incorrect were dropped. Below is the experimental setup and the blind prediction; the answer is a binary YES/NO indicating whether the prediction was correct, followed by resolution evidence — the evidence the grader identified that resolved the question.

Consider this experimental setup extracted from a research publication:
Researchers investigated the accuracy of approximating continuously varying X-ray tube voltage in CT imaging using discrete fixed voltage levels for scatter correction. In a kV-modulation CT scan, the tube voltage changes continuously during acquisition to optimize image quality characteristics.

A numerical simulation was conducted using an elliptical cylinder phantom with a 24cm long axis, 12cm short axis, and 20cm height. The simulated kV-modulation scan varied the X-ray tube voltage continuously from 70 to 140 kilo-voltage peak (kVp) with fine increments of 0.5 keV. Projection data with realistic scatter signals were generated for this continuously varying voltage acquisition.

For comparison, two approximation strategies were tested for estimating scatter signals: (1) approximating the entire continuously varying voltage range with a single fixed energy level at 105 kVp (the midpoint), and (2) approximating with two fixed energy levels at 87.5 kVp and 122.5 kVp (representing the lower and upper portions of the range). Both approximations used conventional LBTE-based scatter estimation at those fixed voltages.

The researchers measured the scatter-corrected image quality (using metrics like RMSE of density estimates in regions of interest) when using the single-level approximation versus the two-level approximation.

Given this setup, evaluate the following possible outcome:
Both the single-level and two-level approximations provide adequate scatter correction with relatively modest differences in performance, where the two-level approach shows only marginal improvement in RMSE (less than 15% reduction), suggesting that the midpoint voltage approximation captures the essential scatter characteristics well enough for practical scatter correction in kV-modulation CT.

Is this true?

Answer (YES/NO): NO